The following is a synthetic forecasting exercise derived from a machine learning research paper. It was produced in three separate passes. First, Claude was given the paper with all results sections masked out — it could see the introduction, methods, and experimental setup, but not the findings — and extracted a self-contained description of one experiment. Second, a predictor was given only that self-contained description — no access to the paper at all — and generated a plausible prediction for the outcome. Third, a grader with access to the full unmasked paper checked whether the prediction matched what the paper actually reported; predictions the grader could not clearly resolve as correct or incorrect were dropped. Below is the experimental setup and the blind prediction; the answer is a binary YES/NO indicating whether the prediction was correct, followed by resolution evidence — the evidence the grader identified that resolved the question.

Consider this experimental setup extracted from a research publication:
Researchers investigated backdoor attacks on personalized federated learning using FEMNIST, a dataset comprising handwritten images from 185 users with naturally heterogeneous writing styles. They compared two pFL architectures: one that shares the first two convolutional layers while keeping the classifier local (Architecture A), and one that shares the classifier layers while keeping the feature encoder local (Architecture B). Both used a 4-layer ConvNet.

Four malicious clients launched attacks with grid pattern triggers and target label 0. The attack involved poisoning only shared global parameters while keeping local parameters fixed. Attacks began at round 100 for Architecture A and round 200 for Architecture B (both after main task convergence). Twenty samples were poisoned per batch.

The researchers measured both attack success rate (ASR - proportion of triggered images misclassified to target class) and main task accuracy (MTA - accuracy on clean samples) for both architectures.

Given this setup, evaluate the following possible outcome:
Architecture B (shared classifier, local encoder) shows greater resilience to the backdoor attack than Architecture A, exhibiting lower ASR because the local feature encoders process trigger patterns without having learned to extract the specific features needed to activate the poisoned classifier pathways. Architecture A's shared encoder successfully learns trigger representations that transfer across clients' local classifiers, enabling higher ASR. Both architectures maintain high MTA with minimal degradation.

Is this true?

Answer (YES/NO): NO